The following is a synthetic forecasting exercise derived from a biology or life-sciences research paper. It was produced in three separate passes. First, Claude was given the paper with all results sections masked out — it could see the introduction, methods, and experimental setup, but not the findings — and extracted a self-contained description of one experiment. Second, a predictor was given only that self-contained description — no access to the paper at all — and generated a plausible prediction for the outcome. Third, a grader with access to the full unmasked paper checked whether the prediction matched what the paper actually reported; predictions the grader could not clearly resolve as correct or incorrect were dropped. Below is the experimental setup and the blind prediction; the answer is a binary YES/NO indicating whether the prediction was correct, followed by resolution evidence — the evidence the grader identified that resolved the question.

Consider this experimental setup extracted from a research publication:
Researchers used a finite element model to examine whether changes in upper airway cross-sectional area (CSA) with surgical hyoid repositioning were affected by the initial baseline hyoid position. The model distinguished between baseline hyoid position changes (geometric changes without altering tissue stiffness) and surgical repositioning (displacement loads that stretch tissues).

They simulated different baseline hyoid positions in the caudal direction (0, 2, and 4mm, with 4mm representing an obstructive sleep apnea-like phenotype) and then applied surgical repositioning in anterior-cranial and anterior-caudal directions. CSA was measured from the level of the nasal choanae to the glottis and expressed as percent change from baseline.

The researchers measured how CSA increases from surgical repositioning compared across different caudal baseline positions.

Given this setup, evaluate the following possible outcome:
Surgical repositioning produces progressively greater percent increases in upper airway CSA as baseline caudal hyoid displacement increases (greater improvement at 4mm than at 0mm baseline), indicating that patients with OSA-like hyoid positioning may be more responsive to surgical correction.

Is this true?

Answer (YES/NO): NO